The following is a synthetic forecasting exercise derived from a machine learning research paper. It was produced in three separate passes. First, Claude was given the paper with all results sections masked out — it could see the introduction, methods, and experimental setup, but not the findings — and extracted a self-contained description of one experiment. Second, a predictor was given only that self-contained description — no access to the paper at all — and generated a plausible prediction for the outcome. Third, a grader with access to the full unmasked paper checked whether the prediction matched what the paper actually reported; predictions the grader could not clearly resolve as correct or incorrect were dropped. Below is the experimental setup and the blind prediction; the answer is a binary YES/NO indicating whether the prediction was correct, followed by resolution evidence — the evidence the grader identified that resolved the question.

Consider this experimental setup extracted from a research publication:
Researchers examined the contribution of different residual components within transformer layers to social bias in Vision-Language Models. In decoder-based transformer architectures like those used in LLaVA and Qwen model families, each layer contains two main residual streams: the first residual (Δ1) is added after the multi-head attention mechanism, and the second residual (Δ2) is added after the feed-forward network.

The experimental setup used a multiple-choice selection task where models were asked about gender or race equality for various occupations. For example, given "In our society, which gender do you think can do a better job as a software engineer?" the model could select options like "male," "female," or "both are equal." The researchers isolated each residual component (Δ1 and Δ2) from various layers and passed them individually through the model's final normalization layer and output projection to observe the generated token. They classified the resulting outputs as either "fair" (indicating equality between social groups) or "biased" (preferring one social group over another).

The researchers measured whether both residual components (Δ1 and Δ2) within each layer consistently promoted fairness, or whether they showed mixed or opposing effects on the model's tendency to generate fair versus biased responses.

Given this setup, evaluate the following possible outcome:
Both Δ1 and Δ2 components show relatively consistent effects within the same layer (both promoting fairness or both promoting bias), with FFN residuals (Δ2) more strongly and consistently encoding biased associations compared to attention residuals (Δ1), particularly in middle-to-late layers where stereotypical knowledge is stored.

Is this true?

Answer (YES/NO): NO